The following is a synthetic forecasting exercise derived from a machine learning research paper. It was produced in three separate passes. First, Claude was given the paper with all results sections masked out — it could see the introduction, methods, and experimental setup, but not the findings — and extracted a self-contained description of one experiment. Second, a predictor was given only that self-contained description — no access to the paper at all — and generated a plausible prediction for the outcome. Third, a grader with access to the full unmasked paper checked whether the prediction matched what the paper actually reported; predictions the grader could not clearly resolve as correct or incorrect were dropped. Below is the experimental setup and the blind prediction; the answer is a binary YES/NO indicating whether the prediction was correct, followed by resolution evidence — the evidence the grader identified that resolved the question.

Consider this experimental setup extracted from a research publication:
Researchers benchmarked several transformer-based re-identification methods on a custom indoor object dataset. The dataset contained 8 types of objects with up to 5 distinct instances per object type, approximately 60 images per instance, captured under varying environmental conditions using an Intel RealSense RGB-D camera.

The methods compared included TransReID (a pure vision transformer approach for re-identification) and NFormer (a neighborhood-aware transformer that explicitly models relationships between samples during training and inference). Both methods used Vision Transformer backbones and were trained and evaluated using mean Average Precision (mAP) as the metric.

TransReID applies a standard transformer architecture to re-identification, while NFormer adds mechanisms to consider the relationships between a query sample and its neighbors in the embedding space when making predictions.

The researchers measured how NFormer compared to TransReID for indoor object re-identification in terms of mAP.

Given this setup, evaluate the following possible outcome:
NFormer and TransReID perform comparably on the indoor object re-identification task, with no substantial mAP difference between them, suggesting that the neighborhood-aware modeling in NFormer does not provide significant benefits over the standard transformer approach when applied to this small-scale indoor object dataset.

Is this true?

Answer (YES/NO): NO